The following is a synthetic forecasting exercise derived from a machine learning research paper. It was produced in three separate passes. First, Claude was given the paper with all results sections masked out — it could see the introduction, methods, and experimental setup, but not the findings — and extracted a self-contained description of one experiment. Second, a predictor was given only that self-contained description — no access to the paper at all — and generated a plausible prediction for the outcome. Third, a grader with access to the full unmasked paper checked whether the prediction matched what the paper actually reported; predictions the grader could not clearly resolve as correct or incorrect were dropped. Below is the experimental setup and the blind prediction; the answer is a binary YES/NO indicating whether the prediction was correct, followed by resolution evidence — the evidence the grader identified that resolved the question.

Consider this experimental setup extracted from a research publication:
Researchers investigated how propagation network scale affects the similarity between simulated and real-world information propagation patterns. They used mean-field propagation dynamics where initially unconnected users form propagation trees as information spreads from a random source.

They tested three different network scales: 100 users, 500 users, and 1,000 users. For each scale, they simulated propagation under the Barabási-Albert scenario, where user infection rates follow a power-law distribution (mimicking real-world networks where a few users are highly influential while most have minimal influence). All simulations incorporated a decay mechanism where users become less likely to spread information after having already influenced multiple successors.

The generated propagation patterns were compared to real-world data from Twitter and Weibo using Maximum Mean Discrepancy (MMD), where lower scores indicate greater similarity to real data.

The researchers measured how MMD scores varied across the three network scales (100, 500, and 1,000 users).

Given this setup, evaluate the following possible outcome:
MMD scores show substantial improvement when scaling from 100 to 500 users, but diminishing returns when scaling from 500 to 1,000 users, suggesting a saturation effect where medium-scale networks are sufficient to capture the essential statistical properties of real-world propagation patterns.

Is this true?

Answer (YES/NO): NO